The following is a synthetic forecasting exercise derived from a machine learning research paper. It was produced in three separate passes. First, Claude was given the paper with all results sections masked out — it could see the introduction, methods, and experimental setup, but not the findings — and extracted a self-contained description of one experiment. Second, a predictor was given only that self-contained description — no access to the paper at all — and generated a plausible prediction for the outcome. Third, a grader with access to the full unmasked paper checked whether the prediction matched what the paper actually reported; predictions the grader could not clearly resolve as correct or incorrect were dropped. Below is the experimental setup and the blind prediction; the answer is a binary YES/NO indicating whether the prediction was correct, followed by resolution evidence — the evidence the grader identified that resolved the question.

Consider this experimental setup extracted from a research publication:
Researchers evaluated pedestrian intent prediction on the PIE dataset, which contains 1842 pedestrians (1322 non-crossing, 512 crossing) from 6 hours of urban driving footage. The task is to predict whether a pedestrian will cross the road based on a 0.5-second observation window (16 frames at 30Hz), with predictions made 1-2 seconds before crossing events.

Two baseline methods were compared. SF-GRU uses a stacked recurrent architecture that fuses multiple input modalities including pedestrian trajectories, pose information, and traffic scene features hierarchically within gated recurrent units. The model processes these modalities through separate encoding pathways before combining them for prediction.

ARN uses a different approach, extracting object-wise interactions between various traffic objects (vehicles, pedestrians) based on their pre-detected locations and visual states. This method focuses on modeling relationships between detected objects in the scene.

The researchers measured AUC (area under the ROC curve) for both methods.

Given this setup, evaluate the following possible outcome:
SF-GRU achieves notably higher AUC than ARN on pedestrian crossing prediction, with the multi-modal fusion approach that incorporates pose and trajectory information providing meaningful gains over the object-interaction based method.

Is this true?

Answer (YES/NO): NO